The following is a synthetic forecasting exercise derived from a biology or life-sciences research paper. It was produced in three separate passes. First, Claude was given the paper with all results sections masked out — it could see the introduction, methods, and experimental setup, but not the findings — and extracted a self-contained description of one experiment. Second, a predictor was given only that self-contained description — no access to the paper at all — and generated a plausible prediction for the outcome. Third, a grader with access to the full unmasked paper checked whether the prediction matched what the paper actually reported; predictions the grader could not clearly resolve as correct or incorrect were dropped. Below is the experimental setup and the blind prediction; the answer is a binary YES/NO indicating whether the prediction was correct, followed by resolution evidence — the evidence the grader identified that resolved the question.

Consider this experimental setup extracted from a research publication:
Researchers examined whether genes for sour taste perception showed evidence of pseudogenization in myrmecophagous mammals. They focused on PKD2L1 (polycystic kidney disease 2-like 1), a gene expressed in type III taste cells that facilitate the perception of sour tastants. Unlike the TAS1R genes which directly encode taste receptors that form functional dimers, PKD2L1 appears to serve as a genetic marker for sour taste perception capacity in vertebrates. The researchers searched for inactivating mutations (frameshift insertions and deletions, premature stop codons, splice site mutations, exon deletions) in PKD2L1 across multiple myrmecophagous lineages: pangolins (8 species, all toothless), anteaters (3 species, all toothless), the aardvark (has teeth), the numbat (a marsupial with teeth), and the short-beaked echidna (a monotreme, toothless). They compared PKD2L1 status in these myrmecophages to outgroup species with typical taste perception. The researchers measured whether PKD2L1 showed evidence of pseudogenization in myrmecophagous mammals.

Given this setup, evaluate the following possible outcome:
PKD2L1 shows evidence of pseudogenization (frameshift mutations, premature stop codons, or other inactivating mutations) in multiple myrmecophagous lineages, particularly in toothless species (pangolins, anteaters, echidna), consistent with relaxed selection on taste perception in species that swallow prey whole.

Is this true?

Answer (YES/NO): NO